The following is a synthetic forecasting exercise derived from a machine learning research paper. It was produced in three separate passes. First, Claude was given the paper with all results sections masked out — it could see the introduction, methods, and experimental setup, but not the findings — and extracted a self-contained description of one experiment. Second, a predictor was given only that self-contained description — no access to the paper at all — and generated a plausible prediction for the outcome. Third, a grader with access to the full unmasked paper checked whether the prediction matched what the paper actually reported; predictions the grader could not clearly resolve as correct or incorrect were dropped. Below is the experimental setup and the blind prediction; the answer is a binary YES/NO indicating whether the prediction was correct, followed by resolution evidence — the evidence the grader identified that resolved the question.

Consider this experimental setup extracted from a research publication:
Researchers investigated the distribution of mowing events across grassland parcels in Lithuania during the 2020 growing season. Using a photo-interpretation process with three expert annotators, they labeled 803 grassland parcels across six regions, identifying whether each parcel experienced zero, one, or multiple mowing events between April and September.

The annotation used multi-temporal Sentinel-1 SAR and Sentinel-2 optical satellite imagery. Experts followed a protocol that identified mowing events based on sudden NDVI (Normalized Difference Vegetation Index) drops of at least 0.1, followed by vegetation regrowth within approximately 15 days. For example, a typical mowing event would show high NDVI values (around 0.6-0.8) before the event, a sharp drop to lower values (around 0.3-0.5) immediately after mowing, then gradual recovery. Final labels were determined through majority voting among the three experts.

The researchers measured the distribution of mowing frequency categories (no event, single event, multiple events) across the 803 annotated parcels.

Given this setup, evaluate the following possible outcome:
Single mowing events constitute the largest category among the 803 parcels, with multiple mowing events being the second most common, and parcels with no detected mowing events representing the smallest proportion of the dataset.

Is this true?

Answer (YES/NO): YES